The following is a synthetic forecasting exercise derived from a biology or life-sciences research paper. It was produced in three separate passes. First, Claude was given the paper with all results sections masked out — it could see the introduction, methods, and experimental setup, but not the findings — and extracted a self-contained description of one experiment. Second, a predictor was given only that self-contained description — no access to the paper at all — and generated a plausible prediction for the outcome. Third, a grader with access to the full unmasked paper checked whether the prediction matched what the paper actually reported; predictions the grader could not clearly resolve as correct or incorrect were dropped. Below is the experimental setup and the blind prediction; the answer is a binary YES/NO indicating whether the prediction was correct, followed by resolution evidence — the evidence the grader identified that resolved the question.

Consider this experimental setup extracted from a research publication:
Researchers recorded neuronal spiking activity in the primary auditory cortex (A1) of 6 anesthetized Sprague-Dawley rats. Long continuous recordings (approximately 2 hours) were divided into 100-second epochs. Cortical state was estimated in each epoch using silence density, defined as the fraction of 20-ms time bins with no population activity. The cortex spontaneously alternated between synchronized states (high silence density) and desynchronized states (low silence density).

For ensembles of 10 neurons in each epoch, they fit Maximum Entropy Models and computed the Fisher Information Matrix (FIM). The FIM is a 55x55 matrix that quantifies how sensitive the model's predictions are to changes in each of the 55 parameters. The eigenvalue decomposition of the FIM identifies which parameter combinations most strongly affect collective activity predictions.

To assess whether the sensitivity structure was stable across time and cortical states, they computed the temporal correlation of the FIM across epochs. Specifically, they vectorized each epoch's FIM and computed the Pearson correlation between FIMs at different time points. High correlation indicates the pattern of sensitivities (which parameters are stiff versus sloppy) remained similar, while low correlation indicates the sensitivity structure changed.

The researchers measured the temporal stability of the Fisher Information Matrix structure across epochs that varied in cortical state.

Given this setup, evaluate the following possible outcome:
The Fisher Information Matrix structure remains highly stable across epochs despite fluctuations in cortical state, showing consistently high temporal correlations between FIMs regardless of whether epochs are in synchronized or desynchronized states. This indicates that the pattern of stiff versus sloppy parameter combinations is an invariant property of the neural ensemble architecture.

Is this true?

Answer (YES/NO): YES